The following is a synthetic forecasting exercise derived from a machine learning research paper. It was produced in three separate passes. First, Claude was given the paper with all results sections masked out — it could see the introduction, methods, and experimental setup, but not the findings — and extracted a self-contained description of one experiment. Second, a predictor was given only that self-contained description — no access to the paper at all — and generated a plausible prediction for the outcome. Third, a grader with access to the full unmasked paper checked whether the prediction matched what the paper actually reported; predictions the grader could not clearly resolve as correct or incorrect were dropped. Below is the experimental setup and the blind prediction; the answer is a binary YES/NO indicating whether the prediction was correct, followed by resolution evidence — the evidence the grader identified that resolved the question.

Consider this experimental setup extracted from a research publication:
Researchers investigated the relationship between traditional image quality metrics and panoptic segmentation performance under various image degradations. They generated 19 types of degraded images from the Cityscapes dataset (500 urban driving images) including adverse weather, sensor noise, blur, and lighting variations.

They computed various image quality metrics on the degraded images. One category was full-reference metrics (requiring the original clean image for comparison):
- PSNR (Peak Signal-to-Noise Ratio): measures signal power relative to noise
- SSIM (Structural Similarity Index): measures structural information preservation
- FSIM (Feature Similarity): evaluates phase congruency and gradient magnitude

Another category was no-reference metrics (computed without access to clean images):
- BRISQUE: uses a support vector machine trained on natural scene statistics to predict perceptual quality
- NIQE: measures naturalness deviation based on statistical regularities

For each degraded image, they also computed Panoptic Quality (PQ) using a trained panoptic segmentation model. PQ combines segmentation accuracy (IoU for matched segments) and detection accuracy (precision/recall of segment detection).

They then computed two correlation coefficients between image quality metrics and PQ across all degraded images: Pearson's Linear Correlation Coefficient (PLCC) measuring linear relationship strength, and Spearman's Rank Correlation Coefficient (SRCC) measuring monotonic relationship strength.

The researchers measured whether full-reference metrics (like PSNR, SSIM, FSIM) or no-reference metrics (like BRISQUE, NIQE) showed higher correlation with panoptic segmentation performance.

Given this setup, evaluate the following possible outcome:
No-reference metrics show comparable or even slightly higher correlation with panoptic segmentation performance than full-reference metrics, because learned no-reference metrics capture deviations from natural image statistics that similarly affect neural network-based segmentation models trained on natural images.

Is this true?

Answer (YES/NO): NO